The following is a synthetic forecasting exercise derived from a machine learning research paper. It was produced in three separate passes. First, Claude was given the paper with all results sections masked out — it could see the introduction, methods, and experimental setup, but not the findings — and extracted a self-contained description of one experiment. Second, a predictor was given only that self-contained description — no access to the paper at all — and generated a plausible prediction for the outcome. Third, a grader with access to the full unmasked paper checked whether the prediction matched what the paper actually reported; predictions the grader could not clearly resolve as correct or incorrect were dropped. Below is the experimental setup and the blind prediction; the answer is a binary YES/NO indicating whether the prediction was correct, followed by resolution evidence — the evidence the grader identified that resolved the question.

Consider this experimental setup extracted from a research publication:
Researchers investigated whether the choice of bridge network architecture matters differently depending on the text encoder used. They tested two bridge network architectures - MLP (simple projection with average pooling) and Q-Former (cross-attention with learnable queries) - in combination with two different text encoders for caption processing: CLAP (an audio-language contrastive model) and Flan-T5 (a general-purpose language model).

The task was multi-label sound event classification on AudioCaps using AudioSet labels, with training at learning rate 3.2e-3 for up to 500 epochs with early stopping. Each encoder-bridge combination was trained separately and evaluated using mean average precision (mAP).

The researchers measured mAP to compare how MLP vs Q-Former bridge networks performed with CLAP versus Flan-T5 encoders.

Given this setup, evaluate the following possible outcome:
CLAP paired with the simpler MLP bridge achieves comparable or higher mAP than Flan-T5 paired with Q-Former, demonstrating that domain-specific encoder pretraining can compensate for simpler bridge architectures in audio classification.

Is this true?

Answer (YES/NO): YES